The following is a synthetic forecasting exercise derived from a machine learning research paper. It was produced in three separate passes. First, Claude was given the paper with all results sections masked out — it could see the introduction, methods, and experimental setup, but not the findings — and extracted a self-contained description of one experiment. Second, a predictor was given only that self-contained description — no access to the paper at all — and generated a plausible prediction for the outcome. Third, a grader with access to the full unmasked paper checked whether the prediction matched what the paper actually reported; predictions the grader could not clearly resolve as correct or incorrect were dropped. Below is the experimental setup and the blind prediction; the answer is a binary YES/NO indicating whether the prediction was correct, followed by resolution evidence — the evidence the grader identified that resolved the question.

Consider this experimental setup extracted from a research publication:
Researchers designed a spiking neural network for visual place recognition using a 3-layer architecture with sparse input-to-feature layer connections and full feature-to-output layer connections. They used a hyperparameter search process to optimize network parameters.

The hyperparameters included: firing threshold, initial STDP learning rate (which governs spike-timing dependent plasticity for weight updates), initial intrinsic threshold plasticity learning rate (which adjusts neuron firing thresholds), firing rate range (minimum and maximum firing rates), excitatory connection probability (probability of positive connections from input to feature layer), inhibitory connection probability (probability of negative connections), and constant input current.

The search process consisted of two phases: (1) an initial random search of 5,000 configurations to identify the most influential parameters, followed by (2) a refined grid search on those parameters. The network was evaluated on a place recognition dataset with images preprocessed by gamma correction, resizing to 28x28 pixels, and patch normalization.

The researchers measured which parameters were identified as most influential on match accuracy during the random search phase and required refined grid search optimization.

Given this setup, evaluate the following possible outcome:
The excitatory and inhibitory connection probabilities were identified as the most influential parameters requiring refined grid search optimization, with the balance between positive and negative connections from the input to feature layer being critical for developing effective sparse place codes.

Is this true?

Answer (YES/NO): NO